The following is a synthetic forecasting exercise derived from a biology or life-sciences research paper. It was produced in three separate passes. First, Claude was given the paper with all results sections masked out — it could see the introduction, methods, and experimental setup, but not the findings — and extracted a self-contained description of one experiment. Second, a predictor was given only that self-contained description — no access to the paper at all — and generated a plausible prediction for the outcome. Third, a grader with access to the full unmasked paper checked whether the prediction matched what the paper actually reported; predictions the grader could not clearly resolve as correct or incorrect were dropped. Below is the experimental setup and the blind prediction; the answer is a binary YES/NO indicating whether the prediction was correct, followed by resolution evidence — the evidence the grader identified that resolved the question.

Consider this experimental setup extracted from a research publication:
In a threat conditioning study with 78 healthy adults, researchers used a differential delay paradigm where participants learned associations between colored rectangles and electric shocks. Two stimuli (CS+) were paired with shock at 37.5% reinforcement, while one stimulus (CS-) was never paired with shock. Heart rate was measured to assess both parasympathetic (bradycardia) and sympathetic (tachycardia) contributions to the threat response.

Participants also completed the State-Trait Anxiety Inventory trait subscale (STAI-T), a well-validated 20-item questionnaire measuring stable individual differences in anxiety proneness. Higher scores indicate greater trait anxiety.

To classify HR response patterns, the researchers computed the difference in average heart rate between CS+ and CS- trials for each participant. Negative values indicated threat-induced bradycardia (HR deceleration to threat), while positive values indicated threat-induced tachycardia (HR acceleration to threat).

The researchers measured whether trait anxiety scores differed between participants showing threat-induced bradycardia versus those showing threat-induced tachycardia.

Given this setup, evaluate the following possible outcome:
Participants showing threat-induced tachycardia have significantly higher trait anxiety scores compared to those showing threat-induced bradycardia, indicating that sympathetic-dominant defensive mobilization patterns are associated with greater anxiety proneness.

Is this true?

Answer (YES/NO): YES